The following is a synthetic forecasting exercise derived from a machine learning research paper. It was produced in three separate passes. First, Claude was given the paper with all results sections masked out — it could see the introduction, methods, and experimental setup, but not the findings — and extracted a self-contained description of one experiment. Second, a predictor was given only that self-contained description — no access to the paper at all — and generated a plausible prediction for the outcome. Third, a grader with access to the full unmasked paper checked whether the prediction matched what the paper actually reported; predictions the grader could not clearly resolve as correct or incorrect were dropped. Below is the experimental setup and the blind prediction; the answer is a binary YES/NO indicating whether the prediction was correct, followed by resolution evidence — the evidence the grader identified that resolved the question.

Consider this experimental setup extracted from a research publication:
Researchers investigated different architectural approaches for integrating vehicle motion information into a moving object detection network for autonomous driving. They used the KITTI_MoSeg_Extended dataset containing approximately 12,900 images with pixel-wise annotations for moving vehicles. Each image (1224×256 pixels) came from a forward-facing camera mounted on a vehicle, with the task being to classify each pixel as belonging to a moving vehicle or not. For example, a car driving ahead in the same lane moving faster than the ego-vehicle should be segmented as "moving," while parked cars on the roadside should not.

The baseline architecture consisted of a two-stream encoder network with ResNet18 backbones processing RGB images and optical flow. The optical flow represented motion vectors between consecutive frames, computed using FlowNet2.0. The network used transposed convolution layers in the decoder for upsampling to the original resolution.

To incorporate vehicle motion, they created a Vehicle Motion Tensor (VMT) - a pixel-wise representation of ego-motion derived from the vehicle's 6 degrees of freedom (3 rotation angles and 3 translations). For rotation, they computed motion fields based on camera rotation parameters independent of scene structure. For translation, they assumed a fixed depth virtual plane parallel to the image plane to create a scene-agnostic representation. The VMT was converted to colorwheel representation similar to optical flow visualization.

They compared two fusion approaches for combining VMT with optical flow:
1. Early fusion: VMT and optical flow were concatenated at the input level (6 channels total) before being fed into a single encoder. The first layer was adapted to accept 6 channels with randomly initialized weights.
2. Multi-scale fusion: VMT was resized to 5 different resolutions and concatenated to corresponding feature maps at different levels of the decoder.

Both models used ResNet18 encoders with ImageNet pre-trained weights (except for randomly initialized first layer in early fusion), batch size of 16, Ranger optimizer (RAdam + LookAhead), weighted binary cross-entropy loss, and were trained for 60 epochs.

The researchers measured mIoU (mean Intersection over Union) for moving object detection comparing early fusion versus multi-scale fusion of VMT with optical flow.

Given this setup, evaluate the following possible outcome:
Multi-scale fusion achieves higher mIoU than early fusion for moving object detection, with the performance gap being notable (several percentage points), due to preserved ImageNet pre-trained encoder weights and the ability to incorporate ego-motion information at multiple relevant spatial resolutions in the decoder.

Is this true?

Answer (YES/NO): NO